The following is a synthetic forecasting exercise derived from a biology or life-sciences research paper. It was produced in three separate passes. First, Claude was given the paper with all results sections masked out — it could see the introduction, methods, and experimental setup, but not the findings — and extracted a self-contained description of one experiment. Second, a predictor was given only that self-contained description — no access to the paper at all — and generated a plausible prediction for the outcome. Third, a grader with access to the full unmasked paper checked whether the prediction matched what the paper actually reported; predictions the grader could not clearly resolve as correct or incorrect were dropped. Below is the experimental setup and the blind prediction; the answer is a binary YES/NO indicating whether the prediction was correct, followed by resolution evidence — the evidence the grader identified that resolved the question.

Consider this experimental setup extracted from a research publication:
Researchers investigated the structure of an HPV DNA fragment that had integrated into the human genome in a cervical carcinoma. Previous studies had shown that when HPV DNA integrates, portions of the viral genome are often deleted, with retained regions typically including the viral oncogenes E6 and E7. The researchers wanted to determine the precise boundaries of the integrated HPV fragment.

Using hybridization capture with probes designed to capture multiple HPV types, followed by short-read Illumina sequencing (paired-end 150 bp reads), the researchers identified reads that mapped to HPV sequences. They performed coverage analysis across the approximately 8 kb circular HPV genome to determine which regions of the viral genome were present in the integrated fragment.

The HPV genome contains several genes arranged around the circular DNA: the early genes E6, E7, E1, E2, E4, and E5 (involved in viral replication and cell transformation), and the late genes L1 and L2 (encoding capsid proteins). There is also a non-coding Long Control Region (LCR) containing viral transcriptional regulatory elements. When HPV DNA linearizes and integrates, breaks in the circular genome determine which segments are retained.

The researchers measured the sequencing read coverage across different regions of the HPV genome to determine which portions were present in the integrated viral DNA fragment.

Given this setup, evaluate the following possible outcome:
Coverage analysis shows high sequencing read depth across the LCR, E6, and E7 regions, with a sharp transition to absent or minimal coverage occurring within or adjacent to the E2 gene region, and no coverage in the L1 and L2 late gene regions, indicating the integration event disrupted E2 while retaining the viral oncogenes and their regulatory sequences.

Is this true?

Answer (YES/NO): NO